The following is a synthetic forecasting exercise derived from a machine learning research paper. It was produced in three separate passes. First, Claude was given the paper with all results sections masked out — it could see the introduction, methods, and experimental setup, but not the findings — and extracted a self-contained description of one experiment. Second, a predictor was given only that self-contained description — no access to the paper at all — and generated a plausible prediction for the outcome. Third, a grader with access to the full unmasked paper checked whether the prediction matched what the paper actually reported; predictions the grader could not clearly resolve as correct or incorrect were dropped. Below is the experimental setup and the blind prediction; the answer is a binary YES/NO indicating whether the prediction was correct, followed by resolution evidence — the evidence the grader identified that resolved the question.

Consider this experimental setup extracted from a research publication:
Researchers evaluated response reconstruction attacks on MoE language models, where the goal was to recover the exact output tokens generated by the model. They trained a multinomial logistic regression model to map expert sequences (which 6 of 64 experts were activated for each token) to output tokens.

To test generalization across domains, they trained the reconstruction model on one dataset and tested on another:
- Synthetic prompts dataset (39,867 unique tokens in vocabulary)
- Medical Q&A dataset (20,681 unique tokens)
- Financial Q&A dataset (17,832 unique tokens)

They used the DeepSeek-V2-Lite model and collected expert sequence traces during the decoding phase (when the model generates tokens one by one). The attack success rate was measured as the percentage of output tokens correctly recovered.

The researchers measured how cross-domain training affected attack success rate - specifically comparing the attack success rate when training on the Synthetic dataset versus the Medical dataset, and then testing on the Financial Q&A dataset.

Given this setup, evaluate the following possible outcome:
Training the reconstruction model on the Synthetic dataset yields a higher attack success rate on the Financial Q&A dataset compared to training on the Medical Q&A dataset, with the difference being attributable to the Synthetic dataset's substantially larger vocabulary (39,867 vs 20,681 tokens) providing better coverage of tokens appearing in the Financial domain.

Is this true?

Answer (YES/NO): NO